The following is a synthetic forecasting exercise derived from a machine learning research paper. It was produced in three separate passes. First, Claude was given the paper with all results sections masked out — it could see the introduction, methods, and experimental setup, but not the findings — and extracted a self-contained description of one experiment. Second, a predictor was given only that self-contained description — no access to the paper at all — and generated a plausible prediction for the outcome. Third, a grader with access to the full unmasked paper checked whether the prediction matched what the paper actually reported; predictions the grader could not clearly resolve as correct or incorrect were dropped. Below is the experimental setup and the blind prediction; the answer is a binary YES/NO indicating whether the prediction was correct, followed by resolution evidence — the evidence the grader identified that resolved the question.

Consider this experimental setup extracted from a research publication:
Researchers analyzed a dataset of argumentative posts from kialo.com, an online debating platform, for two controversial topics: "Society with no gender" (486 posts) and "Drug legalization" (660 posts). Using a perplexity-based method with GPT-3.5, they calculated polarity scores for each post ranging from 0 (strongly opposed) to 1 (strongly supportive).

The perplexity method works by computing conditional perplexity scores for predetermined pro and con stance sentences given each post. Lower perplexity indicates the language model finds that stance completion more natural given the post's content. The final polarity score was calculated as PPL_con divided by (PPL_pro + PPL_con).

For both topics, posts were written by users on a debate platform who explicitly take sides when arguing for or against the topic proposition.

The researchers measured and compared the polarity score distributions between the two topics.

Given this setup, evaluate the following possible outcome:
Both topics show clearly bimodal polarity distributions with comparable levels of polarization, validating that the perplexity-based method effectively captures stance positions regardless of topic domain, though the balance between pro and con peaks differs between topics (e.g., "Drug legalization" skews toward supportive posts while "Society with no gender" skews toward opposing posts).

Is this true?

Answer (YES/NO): NO